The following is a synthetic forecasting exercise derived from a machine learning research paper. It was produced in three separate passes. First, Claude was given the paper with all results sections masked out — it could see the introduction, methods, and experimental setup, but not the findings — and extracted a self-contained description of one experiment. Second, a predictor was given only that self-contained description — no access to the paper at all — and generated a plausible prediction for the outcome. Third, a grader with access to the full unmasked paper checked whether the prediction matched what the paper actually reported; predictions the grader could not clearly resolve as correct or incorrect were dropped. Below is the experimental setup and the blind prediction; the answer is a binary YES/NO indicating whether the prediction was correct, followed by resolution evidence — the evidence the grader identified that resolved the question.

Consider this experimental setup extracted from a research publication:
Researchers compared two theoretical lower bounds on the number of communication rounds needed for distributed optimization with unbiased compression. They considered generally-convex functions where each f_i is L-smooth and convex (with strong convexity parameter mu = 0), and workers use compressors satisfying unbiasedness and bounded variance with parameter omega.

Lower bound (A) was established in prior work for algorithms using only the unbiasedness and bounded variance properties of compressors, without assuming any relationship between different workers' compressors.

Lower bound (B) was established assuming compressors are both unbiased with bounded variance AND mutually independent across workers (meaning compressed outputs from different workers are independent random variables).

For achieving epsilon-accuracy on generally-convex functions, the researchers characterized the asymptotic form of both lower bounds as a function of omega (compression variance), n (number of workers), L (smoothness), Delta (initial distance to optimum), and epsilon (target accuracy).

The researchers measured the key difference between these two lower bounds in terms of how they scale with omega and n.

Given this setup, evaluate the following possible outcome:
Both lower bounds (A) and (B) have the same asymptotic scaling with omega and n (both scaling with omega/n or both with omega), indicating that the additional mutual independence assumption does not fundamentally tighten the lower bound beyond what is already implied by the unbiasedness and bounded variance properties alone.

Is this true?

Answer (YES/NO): NO